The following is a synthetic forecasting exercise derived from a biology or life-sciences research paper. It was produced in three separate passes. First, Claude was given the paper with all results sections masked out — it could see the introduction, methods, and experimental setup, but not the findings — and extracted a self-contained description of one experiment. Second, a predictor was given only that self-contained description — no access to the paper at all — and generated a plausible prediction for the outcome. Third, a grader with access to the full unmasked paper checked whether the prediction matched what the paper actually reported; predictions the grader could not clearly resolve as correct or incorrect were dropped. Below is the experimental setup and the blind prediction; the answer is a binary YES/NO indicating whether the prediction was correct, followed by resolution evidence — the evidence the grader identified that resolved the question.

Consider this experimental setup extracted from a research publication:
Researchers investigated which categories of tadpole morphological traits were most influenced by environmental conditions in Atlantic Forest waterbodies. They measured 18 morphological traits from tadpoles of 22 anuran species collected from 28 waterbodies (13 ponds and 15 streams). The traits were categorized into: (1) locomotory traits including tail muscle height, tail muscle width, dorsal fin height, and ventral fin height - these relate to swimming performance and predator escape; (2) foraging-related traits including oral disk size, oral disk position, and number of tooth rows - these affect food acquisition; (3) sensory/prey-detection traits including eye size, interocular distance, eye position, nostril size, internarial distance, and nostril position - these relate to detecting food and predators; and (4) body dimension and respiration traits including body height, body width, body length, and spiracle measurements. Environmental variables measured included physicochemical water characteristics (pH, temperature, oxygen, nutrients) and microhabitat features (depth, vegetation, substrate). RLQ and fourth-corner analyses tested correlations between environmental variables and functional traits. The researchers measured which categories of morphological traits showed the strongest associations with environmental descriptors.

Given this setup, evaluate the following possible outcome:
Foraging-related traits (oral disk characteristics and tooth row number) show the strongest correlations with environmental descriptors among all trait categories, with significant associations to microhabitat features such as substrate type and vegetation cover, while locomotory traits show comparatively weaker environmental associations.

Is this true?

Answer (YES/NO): NO